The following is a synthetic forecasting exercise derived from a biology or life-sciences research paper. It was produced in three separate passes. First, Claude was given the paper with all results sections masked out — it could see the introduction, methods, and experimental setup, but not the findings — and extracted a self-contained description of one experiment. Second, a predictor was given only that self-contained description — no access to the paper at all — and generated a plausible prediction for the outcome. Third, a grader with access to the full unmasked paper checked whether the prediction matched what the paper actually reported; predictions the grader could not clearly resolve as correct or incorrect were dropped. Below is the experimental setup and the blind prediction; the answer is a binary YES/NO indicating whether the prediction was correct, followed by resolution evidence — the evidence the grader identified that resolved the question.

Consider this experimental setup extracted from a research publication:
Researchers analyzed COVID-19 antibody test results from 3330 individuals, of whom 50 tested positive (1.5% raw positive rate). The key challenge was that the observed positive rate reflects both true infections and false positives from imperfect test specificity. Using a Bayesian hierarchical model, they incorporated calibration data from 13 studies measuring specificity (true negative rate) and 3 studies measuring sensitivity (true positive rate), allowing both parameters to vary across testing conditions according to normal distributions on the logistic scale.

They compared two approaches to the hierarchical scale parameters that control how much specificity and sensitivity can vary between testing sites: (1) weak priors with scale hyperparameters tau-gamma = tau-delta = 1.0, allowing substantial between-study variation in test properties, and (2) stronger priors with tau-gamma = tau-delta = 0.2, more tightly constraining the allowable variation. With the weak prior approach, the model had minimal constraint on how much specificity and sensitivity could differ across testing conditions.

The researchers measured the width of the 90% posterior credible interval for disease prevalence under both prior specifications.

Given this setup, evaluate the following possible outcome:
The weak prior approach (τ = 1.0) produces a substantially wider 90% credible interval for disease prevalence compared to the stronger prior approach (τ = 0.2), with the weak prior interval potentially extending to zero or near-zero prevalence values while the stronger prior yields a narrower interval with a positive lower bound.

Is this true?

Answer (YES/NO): NO